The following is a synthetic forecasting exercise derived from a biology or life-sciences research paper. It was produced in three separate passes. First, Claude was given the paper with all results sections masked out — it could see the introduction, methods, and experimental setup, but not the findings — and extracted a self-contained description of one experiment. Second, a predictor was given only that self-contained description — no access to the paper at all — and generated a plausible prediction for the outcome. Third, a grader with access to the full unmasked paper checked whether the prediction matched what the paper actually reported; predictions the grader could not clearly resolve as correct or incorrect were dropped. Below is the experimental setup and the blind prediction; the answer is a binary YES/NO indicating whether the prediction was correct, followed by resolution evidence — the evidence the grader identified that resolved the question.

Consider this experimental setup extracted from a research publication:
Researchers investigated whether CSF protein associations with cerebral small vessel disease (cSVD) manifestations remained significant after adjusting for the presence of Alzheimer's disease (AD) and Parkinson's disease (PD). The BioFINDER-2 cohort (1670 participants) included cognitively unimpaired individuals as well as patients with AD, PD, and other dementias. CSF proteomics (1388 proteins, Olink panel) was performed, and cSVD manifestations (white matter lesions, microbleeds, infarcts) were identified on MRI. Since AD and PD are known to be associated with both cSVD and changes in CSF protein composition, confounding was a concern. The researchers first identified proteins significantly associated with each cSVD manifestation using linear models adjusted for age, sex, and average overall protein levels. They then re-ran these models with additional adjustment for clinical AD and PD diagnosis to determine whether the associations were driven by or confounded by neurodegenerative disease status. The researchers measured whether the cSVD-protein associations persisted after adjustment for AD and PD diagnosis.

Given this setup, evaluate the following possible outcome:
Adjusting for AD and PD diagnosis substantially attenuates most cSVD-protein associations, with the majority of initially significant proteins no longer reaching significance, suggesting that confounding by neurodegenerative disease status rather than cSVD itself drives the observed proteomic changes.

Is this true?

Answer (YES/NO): NO